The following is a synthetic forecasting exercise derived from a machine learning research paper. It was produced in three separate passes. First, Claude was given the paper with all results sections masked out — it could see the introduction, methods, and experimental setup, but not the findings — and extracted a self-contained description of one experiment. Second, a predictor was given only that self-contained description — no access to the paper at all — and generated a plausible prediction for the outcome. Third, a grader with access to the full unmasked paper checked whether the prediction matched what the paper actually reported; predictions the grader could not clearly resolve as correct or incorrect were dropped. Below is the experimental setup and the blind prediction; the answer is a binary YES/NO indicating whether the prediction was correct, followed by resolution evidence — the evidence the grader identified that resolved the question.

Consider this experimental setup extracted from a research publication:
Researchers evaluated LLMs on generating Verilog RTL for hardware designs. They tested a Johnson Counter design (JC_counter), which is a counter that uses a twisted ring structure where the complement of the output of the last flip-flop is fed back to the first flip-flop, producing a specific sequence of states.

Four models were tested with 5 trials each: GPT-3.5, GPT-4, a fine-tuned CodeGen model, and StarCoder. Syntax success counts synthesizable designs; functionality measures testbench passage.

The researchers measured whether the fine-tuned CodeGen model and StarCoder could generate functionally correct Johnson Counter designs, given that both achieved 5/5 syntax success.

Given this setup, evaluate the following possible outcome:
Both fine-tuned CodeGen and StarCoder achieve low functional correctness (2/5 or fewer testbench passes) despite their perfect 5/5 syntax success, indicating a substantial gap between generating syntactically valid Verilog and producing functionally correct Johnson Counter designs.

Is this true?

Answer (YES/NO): YES